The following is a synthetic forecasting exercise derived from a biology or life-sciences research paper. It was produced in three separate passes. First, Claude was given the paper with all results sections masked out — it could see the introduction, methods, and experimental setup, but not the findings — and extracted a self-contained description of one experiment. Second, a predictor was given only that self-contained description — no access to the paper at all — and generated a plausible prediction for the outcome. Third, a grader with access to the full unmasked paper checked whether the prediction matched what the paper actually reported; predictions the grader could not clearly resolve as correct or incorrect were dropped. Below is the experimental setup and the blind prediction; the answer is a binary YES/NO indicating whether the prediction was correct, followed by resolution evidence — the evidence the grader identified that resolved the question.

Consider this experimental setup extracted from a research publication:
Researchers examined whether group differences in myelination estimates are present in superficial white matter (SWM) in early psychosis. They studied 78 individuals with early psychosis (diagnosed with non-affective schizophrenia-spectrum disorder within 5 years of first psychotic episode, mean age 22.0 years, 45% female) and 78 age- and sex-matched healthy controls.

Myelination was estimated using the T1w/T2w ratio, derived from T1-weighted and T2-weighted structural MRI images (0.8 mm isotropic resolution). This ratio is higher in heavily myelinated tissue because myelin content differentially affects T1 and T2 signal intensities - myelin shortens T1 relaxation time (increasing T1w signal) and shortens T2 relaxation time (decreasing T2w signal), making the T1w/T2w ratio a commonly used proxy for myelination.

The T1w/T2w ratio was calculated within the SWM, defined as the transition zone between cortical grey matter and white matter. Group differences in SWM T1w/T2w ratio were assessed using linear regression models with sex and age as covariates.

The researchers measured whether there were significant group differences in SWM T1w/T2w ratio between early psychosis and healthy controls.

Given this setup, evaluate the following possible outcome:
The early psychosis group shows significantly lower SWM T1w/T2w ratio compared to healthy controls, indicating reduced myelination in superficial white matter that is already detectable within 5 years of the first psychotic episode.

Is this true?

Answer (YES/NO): NO